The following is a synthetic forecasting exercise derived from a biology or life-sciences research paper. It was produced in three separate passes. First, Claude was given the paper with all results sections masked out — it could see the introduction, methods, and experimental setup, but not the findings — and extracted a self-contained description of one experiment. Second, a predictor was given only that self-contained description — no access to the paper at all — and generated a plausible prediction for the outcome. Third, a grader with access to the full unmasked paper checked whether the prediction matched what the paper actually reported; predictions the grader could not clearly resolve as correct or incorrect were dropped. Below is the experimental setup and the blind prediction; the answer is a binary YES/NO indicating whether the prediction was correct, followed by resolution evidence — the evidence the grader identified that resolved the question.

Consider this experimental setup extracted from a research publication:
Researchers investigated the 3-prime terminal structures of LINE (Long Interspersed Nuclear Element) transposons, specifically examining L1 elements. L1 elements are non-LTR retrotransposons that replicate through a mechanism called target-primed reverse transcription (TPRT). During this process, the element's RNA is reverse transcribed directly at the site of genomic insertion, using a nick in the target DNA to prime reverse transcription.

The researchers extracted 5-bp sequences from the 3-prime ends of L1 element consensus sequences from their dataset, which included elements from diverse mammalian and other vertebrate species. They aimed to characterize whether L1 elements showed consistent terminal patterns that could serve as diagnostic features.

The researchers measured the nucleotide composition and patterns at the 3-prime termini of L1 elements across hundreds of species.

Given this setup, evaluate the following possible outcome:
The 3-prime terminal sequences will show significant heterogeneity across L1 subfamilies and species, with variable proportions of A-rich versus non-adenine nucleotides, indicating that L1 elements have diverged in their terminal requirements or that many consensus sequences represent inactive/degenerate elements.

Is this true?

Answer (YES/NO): NO